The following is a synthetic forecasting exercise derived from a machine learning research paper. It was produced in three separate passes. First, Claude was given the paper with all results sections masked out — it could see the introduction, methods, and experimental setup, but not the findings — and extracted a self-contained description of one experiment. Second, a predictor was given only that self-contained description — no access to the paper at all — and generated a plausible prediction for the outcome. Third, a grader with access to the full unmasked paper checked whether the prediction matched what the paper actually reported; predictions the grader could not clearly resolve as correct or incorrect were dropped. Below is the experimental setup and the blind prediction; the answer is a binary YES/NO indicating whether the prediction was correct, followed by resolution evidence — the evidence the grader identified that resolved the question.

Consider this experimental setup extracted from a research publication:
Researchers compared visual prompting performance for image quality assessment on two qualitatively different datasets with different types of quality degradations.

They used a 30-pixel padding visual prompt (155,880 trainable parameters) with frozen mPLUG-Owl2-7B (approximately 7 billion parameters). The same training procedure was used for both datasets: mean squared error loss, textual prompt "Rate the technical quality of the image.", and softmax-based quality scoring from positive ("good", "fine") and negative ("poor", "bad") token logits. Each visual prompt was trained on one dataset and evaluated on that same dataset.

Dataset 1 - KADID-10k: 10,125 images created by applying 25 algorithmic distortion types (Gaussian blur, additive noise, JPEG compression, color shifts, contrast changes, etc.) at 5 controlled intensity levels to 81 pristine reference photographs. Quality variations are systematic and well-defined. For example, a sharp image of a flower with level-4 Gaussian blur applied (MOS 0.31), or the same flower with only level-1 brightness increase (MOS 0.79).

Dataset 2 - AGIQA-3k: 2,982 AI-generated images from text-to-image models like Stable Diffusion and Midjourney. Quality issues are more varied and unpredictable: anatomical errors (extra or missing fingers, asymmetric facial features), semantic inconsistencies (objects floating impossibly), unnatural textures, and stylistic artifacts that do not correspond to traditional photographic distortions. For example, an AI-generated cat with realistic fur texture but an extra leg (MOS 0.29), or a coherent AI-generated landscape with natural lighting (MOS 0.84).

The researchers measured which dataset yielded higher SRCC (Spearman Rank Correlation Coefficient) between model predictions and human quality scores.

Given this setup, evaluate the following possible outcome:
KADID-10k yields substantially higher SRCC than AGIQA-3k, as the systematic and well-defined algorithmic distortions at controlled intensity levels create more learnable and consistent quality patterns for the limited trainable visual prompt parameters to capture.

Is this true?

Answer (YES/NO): YES